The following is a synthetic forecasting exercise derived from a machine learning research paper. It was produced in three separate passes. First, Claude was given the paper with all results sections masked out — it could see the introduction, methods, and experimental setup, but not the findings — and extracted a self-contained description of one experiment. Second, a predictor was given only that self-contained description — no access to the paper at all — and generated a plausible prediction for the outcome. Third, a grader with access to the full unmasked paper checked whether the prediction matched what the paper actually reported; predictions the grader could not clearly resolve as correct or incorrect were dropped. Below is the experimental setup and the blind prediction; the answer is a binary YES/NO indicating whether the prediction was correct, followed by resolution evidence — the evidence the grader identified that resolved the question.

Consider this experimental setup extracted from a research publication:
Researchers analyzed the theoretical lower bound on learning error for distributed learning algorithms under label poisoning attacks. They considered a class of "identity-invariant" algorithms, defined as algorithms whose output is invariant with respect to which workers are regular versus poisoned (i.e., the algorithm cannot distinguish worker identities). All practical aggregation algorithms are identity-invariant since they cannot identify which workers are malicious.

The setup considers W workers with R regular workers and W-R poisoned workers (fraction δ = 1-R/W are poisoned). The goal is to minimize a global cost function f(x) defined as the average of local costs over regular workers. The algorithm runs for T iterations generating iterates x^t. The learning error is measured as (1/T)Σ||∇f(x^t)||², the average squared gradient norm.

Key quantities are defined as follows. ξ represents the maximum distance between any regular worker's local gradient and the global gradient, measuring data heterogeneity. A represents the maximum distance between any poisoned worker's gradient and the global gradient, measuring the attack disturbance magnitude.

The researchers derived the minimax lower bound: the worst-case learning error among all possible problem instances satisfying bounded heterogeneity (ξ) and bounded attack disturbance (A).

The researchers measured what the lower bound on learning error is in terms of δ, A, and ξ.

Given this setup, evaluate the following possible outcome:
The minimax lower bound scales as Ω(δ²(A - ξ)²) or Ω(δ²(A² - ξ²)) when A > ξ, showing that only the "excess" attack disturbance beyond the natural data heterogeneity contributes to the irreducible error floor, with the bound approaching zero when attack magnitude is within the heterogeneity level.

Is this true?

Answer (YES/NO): NO